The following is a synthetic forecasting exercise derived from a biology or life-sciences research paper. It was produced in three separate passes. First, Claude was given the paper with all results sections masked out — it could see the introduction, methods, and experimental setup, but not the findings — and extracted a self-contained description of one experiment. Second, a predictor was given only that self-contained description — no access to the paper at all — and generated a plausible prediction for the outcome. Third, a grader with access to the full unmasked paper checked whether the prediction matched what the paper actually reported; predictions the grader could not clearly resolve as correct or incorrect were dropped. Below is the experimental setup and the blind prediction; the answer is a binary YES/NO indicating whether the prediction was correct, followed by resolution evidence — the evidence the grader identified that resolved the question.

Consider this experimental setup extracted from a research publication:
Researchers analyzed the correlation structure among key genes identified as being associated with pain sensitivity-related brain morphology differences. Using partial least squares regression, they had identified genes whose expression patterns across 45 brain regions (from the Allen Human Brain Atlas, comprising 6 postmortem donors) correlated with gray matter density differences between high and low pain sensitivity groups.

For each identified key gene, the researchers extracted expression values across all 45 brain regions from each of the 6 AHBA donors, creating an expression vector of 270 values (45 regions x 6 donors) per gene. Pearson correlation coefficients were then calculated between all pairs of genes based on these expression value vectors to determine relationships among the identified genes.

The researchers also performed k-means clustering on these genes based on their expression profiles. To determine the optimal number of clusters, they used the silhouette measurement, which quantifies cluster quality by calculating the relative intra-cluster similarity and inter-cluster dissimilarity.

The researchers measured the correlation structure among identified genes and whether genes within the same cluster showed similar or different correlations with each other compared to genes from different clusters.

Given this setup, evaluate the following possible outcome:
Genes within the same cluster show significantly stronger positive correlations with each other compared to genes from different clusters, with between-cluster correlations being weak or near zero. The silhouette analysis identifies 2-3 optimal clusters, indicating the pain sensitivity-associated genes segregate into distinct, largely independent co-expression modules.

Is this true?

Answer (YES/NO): NO